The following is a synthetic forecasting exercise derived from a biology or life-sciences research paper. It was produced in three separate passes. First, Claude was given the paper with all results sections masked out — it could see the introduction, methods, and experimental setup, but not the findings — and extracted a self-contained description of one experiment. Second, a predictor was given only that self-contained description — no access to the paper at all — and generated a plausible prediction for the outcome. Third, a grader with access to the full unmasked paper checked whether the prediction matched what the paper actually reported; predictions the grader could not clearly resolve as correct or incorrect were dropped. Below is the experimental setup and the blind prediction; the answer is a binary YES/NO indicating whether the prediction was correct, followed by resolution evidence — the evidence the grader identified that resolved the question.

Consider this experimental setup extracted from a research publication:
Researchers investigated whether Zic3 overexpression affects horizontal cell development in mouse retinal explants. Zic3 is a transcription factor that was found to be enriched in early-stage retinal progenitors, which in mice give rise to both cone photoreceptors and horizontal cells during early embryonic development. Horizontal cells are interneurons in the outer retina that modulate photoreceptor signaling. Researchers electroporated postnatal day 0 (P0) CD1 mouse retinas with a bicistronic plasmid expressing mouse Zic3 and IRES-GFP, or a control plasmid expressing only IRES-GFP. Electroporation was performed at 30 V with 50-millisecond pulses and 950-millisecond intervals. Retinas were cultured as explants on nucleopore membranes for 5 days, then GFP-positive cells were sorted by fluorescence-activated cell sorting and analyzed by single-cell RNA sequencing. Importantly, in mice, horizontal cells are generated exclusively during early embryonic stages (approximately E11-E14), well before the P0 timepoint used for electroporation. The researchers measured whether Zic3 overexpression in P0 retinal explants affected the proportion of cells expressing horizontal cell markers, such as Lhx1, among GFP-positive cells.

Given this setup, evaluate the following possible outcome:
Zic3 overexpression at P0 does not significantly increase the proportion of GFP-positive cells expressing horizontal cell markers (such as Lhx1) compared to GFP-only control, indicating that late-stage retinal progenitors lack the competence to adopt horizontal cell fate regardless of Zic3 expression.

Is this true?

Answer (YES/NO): NO